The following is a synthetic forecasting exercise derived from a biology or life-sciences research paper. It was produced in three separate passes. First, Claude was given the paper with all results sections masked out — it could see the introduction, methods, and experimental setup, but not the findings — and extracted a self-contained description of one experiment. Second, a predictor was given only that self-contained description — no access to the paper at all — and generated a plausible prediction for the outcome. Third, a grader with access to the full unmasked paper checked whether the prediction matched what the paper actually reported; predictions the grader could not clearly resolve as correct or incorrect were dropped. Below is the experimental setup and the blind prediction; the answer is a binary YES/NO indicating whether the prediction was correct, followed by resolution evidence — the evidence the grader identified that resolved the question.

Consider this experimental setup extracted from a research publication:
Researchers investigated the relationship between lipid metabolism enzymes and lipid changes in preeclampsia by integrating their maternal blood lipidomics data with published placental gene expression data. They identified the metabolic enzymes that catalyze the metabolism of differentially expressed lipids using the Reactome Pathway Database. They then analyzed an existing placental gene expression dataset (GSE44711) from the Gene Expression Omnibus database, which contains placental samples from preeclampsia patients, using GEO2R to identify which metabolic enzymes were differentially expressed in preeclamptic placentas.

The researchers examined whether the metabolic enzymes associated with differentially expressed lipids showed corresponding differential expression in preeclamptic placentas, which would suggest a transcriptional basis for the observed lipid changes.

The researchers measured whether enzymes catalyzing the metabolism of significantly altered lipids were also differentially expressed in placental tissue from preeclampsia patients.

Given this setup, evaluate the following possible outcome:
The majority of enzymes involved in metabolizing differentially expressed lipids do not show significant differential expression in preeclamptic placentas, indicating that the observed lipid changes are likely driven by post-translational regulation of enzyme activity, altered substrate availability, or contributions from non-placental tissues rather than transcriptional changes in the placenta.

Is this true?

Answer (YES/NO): NO